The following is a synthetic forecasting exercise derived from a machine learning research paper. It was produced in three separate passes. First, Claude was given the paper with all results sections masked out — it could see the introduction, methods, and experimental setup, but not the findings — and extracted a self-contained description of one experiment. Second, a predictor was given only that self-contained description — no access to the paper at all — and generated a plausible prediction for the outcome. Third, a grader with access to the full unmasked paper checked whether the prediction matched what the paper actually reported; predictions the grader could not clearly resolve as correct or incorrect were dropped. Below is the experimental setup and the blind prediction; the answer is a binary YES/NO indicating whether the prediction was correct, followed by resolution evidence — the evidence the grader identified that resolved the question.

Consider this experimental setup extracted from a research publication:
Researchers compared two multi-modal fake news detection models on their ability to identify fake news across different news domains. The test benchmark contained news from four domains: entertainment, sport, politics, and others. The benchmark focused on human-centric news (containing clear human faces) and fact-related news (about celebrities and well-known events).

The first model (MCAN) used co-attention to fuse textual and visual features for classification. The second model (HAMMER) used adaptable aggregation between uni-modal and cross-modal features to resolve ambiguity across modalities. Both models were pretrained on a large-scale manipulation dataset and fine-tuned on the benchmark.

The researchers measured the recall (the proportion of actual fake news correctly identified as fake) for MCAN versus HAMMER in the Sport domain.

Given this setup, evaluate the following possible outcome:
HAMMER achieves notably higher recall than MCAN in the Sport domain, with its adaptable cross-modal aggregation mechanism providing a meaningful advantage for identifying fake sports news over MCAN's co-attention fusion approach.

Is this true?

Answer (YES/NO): YES